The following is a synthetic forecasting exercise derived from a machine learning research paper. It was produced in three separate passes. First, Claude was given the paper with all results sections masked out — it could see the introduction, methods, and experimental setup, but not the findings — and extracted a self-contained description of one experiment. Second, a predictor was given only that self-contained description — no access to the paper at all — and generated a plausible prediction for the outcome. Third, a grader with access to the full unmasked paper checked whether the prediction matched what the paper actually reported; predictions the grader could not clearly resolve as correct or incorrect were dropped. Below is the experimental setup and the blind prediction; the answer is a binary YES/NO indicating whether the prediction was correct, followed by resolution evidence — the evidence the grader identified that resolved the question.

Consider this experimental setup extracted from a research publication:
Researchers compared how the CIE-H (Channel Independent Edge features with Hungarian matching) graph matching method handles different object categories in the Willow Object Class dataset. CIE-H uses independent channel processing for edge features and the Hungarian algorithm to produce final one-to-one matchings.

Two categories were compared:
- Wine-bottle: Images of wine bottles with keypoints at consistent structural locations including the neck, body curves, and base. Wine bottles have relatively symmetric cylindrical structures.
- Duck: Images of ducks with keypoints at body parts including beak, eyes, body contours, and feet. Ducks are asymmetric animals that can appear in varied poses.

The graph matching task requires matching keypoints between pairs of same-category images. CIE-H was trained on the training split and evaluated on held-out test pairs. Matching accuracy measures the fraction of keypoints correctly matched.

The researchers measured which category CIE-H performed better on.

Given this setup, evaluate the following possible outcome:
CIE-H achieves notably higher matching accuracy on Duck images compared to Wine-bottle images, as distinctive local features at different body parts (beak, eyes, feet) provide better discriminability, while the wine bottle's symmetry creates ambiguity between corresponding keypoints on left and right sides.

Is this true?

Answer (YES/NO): NO